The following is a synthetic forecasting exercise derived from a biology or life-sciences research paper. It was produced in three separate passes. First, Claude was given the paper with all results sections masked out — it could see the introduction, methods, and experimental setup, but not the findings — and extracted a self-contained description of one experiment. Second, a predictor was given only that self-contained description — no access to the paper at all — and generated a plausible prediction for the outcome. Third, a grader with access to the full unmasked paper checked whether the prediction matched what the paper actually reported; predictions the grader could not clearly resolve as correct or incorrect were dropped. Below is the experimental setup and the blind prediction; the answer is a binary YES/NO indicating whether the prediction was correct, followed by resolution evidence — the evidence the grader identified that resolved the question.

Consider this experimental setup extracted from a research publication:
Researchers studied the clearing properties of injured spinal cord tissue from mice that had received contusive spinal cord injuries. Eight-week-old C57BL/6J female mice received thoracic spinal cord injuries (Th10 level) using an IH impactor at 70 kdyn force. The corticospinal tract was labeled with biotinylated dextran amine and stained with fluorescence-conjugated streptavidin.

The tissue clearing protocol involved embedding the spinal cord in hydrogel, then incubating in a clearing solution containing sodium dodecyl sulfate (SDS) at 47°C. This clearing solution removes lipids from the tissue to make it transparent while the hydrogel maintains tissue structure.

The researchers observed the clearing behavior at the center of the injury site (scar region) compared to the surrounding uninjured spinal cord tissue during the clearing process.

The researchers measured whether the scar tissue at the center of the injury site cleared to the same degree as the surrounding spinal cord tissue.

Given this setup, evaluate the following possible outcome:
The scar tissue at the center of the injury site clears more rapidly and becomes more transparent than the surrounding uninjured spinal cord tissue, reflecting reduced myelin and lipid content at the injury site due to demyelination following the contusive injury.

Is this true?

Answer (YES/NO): NO